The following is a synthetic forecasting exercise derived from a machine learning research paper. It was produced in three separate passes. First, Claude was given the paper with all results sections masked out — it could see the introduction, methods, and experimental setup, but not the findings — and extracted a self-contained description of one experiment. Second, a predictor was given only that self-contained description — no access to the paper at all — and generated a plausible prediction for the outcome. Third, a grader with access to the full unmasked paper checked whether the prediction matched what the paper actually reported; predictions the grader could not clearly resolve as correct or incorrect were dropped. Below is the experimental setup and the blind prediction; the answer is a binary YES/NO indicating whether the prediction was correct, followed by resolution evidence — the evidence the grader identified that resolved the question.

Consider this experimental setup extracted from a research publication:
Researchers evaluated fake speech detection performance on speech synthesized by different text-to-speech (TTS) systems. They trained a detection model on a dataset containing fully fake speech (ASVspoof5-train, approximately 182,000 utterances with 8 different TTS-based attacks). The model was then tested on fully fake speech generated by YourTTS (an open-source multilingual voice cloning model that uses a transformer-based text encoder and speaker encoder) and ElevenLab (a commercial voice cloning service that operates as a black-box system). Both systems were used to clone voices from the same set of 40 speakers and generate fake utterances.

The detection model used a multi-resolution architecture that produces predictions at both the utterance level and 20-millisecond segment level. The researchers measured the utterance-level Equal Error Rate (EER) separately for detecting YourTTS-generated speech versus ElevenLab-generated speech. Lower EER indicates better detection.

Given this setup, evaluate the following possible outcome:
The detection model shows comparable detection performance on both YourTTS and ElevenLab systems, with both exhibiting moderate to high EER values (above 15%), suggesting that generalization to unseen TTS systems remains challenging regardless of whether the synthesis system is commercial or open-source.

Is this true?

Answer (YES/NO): NO